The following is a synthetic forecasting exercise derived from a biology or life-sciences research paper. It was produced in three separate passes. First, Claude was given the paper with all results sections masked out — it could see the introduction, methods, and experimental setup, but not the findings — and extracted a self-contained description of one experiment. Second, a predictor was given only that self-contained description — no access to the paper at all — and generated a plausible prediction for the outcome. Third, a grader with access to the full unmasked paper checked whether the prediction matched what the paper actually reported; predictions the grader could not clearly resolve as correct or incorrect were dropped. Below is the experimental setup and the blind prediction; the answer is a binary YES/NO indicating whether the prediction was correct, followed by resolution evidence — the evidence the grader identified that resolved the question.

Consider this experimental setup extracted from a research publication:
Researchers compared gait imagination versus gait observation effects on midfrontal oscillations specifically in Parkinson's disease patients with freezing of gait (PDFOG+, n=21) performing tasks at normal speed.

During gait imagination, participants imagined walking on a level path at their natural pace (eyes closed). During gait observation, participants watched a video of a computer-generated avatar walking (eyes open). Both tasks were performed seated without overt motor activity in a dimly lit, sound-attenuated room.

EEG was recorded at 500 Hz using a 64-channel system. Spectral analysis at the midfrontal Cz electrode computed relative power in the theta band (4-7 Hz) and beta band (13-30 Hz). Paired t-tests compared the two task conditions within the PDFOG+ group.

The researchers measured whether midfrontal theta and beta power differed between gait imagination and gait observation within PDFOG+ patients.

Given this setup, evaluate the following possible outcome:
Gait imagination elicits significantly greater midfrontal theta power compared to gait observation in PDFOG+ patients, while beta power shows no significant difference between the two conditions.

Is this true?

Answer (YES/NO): YES